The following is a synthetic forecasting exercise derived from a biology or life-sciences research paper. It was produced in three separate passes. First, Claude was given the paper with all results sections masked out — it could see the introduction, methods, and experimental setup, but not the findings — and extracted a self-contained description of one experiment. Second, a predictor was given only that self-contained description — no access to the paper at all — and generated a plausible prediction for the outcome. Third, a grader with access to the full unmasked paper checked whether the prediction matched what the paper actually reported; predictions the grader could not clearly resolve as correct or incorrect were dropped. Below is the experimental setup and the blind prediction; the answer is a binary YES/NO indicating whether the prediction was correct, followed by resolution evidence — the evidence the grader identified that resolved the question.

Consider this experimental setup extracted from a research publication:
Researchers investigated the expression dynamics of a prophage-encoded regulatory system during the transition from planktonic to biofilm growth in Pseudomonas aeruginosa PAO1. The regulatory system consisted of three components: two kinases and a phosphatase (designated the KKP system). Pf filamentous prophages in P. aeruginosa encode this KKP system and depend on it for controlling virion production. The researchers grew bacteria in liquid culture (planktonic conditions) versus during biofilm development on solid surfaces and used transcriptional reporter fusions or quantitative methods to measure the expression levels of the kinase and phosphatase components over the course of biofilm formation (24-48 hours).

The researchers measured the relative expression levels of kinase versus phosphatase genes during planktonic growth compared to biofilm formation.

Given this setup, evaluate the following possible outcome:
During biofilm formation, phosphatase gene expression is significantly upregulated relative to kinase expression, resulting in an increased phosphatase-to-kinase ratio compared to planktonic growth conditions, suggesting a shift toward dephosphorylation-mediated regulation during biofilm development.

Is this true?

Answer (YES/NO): YES